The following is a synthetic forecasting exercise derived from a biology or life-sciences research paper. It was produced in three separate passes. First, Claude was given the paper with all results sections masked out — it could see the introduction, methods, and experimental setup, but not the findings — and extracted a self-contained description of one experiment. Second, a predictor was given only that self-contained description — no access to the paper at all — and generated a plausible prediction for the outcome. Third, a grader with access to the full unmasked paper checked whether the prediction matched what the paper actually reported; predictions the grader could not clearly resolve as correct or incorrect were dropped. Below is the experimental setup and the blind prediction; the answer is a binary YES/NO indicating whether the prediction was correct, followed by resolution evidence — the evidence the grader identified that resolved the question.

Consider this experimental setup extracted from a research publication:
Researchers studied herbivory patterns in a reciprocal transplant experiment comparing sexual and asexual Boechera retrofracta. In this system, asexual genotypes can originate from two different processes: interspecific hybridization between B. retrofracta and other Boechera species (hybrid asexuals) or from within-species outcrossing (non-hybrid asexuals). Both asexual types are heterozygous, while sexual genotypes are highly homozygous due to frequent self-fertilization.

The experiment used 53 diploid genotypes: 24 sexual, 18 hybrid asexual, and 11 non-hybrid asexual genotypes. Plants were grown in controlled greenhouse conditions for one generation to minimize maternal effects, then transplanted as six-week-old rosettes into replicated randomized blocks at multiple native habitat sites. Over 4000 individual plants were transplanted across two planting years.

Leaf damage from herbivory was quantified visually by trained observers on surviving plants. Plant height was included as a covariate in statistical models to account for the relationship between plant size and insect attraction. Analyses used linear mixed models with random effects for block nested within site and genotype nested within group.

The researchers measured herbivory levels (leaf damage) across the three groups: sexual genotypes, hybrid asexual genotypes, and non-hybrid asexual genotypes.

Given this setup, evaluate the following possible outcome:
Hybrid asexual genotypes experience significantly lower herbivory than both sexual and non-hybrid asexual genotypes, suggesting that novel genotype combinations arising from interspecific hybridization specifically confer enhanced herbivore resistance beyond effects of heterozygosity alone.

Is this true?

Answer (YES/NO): NO